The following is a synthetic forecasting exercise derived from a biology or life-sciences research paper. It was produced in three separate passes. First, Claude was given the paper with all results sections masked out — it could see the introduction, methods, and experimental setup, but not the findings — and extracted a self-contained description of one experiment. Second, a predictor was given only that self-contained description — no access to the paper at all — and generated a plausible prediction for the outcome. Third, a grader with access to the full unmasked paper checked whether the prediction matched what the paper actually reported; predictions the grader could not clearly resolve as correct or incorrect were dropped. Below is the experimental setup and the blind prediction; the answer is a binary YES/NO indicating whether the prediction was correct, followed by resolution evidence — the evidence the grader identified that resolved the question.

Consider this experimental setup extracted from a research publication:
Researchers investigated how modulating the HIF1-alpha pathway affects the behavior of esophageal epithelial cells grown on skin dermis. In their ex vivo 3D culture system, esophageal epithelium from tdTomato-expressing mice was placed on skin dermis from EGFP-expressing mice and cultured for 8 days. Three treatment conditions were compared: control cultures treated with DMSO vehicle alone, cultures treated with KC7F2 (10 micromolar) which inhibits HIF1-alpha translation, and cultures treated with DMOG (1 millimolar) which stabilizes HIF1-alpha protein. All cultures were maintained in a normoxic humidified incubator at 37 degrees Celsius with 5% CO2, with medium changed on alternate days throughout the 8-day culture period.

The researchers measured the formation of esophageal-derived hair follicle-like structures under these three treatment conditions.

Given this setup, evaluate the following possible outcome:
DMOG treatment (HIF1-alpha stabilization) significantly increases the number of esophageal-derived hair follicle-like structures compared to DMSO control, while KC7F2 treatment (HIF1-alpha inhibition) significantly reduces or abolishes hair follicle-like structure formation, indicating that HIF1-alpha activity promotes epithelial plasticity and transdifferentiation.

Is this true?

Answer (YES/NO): NO